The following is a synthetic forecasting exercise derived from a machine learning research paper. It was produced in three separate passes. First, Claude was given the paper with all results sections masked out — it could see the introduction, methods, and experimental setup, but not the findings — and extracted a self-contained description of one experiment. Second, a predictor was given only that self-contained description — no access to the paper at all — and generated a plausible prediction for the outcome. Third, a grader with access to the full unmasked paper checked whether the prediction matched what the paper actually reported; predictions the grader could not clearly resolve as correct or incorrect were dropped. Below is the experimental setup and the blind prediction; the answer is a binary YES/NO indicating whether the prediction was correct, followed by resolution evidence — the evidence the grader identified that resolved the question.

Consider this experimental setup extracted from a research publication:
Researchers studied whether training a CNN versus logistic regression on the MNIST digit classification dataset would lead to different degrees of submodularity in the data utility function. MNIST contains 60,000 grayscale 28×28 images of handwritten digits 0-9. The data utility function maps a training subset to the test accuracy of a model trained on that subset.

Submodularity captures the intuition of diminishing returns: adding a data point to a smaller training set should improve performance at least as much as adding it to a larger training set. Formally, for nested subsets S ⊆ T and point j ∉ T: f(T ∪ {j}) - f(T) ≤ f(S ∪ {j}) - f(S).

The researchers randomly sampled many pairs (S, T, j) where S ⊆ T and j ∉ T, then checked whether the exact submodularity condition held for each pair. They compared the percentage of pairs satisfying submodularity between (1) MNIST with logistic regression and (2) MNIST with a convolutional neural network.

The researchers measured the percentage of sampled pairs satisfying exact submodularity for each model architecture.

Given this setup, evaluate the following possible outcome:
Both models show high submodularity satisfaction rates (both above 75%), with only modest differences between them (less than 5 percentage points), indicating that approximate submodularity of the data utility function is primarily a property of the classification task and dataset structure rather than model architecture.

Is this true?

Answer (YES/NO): NO